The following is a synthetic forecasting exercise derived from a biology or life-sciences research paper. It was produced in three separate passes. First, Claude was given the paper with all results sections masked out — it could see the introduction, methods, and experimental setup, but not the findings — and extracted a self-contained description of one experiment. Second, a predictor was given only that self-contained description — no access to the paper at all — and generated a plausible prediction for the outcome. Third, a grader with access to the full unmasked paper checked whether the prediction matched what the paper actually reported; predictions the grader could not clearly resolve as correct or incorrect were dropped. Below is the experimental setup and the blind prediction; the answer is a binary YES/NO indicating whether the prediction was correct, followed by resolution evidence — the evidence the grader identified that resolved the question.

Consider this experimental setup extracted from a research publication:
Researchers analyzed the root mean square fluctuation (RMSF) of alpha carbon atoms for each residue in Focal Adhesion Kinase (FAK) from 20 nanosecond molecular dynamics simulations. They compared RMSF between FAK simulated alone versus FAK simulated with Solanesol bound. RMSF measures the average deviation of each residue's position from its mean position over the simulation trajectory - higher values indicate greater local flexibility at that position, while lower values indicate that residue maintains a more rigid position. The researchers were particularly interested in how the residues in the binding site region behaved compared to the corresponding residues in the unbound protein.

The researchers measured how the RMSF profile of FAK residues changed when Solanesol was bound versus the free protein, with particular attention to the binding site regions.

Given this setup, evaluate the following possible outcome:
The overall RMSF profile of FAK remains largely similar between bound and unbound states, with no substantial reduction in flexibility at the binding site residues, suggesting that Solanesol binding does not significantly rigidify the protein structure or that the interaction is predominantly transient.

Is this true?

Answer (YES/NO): NO